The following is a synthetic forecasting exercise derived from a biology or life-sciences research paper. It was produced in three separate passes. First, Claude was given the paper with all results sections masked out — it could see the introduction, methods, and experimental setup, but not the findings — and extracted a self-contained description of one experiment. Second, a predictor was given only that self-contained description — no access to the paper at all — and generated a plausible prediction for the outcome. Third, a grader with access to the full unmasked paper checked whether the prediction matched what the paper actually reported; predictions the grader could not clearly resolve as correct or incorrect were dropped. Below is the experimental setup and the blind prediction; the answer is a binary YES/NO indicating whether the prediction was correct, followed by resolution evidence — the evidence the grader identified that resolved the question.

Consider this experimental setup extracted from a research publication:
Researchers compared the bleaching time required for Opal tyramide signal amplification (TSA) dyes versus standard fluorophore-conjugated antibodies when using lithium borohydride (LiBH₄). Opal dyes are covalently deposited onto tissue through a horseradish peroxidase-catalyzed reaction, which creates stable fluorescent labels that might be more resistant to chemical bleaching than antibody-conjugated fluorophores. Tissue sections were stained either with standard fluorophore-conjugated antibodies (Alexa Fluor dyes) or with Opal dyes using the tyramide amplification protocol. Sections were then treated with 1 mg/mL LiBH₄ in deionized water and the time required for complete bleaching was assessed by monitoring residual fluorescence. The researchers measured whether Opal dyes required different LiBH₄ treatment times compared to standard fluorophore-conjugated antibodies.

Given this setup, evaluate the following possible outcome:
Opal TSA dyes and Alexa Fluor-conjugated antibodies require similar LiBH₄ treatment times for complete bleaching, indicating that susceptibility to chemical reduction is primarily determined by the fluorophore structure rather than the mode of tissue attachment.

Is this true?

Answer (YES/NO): NO